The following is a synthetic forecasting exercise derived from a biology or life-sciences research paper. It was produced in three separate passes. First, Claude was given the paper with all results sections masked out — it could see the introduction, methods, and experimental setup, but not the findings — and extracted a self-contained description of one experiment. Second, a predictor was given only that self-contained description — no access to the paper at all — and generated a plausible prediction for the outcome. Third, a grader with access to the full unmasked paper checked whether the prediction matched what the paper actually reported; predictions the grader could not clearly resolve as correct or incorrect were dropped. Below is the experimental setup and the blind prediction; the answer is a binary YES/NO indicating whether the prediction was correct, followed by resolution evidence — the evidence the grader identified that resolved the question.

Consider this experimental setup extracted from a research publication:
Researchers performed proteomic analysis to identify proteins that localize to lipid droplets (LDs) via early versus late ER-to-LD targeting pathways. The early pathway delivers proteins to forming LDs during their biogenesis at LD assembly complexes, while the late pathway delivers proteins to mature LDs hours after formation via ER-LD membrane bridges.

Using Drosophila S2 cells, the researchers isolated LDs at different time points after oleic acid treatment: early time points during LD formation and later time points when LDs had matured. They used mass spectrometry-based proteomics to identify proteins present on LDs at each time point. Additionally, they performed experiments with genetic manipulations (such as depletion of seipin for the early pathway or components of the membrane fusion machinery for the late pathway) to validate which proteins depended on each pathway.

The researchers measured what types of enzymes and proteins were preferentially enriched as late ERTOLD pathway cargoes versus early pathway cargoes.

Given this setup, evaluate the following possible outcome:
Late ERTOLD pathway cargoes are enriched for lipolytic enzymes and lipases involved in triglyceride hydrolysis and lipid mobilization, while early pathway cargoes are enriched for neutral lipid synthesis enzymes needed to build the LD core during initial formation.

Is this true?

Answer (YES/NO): NO